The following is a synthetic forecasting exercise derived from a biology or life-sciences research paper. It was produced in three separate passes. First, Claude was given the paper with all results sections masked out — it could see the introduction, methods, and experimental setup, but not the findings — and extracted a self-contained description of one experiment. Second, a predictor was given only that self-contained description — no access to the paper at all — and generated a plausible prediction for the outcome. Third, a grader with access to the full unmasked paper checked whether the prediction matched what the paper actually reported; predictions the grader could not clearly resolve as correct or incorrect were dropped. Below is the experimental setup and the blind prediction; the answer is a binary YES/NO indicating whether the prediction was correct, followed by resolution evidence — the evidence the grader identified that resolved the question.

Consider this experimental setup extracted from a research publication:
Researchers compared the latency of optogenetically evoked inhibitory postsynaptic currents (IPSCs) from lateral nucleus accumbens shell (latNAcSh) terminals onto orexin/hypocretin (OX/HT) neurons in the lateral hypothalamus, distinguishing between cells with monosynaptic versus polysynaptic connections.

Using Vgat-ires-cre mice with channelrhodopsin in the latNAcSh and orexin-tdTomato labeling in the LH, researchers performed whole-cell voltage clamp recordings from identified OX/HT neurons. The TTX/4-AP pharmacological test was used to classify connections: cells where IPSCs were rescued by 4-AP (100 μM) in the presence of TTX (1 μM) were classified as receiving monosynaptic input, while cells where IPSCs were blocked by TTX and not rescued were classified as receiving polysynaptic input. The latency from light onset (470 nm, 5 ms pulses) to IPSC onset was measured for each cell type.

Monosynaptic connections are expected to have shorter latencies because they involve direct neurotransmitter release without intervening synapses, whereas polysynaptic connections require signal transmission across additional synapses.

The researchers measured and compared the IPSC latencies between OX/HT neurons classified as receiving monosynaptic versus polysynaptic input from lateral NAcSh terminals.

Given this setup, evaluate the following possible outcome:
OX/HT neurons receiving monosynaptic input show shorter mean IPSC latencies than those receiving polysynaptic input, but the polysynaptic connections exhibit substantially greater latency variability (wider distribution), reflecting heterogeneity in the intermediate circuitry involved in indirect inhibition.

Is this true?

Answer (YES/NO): YES